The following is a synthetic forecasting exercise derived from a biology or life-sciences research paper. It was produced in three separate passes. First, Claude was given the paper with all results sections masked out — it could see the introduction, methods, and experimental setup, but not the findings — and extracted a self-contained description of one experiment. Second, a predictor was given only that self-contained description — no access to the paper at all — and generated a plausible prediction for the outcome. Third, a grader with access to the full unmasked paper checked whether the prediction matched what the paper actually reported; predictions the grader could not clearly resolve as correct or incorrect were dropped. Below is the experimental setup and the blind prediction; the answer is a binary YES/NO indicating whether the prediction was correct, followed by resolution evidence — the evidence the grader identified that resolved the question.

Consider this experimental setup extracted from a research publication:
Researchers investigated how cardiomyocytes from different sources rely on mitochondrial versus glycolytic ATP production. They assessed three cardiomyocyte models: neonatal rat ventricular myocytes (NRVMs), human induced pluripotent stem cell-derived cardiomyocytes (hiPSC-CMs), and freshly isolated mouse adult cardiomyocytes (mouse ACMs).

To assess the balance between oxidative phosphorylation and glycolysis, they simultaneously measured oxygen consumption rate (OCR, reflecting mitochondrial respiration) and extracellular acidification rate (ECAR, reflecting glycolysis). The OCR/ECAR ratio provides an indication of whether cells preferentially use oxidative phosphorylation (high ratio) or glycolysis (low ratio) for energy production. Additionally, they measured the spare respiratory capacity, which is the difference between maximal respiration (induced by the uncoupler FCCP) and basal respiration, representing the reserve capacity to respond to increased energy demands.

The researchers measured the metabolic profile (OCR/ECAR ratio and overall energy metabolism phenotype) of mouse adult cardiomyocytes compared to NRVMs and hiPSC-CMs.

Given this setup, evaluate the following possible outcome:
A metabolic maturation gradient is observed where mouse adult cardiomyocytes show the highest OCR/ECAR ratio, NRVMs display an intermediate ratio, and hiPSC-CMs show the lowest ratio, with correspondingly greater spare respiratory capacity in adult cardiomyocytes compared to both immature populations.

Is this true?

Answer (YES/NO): NO